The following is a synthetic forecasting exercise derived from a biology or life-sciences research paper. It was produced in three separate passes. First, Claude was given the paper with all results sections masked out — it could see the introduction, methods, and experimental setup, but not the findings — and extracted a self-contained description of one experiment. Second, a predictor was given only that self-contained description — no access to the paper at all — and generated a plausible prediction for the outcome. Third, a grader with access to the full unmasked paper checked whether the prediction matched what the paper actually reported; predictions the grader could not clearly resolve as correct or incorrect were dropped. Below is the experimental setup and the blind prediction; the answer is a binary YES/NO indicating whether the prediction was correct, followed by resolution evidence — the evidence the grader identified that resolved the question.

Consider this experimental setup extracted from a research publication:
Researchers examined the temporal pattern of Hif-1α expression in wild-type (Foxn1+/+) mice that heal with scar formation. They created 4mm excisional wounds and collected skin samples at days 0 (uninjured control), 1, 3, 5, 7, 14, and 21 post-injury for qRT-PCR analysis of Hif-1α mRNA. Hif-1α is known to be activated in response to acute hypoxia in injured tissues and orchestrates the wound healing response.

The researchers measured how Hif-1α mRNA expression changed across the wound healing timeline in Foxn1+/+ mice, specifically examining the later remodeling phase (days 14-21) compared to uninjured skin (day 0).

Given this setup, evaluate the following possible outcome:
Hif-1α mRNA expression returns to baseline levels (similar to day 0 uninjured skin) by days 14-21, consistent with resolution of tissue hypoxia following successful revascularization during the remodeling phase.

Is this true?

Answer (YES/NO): NO